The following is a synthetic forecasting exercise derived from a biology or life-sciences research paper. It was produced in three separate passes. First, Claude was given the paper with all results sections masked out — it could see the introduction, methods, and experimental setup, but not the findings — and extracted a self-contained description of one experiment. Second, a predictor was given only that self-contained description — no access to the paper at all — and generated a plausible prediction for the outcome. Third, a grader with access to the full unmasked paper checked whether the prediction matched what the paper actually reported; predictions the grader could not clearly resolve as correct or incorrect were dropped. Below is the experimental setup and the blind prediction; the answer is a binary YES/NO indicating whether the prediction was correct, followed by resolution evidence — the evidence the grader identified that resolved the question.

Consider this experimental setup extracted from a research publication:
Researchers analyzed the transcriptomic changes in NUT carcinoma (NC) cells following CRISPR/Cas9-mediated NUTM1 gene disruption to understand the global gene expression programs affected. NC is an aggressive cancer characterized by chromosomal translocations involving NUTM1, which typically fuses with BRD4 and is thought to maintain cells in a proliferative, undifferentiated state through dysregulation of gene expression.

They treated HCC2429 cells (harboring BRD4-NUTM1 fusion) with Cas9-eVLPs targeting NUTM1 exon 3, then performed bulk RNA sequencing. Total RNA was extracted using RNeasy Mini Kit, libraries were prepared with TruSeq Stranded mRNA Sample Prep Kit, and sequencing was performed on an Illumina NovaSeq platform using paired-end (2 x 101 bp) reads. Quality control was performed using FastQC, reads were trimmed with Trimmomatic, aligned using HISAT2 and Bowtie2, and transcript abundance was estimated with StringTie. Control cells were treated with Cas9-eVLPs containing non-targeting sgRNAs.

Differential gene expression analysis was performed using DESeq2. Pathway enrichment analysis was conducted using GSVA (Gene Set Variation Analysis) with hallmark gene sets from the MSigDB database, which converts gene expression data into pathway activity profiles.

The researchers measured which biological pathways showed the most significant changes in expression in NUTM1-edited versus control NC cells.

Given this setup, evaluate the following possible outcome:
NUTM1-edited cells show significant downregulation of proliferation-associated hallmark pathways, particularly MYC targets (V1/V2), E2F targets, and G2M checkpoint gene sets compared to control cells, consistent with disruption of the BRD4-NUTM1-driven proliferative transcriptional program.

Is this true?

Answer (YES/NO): YES